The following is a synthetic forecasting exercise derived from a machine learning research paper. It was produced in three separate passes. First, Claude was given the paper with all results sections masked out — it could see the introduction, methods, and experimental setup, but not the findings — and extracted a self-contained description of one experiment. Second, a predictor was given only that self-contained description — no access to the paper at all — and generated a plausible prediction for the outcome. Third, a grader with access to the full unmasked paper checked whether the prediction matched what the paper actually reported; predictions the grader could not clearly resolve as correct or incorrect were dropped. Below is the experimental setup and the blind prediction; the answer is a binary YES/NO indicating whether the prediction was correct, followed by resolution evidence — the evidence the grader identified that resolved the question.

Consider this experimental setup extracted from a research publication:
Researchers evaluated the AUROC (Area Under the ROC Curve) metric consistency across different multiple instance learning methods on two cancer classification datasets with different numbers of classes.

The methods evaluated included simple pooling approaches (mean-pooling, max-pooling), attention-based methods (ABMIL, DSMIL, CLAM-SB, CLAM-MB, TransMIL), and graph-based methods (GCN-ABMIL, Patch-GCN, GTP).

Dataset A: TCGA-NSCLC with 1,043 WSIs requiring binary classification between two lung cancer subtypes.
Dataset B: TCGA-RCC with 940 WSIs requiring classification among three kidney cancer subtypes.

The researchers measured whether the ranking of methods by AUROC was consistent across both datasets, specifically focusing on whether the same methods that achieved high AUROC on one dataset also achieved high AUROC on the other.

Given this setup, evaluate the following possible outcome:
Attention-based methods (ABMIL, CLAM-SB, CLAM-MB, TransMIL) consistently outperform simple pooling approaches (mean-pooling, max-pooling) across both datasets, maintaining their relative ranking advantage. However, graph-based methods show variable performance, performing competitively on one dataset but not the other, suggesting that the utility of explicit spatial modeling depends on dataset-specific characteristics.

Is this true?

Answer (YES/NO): NO